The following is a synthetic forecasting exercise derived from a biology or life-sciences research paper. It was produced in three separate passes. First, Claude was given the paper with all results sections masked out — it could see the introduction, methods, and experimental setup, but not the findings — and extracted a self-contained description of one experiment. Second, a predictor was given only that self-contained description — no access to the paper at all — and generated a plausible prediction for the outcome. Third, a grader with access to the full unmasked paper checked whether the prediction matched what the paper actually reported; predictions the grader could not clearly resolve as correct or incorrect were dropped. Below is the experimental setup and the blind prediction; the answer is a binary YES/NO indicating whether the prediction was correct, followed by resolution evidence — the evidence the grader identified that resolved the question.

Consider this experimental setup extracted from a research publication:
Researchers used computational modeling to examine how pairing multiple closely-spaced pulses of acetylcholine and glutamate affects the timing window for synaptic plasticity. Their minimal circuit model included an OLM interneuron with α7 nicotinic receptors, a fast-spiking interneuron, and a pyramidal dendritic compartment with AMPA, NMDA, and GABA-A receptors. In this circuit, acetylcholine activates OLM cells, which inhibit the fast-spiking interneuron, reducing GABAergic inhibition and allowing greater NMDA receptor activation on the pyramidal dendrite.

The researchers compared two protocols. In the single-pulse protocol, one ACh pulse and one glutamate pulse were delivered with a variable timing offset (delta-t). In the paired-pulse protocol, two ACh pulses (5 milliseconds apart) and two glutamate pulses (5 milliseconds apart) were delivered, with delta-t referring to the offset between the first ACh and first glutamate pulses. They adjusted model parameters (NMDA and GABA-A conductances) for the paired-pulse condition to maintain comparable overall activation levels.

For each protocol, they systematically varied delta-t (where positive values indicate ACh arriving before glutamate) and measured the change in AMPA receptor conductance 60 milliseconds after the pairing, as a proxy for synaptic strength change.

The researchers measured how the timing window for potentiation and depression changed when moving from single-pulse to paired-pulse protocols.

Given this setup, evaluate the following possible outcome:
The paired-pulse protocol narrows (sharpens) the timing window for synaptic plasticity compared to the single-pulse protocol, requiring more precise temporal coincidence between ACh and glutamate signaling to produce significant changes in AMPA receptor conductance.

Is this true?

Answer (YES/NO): NO